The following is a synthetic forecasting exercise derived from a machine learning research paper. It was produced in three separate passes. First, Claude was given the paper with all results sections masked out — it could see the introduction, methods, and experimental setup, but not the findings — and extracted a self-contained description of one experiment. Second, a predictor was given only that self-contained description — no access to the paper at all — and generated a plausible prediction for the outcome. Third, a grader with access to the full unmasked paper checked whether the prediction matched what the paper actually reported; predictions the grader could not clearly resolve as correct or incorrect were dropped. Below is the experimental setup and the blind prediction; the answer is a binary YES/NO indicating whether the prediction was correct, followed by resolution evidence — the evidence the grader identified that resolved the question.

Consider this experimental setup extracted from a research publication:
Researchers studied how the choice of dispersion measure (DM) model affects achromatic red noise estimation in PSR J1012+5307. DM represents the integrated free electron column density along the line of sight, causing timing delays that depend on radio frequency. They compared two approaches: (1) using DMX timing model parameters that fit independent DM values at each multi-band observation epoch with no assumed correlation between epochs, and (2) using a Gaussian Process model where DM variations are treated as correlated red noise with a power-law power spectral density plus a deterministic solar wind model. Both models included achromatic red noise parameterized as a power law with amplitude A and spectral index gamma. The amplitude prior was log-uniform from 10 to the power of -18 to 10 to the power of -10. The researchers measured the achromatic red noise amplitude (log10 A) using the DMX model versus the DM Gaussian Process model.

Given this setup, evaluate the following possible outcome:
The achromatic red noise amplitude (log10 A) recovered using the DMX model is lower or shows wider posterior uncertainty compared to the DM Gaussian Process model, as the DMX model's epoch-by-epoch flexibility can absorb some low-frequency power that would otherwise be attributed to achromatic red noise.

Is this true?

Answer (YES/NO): NO